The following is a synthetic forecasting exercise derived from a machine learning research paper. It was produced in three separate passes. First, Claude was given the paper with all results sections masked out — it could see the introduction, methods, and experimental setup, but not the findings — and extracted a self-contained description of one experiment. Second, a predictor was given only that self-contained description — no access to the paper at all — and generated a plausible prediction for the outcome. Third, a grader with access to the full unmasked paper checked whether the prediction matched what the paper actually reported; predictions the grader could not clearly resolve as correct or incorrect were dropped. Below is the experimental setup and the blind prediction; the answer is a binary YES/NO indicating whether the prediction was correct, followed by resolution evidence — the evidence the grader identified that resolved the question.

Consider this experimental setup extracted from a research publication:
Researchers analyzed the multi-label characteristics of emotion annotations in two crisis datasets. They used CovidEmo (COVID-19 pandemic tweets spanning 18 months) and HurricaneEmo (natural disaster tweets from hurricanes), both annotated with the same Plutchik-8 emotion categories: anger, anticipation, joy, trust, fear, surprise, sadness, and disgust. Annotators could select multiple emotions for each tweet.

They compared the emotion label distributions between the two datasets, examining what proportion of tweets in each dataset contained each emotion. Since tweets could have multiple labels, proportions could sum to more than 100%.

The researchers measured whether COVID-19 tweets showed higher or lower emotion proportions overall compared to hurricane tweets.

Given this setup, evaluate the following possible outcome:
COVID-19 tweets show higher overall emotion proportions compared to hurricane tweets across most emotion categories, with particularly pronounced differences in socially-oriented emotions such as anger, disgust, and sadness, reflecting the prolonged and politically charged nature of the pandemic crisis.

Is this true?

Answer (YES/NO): NO